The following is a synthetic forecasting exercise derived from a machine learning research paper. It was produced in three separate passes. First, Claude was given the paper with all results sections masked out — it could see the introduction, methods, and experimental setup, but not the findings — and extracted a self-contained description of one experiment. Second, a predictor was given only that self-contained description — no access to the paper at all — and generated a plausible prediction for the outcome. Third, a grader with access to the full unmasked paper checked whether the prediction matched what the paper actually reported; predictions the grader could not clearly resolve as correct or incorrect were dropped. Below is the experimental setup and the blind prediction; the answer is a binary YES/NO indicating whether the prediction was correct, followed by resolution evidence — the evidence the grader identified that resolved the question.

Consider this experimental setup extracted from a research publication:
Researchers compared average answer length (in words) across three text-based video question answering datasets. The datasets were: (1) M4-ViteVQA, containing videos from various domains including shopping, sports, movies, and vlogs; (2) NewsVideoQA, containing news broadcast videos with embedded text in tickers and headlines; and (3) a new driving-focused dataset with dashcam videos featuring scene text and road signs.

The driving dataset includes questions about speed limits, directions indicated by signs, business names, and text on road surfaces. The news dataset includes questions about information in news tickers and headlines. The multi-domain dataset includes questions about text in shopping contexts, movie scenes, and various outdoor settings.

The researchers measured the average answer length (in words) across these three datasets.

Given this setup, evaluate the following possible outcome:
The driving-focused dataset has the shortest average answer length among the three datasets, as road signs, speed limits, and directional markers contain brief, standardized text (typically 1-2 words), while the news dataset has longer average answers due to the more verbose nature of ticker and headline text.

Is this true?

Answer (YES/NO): YES